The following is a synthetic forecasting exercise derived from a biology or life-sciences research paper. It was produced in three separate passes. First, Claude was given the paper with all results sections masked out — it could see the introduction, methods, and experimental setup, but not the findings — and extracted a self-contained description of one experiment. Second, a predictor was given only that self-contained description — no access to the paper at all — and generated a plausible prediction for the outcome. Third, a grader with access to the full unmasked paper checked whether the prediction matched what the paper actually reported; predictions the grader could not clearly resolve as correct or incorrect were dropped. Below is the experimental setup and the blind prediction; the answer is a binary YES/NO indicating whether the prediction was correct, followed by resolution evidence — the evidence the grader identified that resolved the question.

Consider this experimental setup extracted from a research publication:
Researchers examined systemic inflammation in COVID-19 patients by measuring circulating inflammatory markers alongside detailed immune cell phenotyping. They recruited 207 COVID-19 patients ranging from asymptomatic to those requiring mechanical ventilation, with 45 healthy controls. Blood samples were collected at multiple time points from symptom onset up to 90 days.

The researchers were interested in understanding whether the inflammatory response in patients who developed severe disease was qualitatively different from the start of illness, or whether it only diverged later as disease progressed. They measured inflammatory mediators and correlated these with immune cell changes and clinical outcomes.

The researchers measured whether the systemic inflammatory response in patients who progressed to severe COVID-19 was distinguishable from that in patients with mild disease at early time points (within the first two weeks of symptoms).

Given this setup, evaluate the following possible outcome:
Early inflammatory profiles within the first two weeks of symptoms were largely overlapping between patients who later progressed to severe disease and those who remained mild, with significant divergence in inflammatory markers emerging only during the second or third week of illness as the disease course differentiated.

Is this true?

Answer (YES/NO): NO